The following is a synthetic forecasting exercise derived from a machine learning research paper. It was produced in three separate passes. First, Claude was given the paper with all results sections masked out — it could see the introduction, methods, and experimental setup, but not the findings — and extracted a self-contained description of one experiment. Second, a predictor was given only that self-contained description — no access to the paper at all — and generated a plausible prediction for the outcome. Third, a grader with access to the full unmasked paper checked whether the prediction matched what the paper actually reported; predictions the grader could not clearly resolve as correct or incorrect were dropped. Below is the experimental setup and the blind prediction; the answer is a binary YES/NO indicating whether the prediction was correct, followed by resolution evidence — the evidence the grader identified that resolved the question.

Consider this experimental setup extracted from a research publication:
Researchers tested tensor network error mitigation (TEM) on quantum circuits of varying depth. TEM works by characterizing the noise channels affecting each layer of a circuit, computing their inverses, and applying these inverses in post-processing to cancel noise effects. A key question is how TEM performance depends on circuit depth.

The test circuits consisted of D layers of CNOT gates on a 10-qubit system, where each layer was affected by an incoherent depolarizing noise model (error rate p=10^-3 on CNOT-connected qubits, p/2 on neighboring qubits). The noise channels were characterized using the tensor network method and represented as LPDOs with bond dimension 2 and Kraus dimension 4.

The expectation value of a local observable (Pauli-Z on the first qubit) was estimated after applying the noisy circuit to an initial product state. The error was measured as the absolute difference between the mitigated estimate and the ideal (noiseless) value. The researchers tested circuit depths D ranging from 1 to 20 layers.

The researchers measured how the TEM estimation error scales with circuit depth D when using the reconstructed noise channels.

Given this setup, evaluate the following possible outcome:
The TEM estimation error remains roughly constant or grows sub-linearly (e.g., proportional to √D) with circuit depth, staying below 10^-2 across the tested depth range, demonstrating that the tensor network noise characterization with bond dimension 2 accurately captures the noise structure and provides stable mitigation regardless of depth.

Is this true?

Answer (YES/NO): NO